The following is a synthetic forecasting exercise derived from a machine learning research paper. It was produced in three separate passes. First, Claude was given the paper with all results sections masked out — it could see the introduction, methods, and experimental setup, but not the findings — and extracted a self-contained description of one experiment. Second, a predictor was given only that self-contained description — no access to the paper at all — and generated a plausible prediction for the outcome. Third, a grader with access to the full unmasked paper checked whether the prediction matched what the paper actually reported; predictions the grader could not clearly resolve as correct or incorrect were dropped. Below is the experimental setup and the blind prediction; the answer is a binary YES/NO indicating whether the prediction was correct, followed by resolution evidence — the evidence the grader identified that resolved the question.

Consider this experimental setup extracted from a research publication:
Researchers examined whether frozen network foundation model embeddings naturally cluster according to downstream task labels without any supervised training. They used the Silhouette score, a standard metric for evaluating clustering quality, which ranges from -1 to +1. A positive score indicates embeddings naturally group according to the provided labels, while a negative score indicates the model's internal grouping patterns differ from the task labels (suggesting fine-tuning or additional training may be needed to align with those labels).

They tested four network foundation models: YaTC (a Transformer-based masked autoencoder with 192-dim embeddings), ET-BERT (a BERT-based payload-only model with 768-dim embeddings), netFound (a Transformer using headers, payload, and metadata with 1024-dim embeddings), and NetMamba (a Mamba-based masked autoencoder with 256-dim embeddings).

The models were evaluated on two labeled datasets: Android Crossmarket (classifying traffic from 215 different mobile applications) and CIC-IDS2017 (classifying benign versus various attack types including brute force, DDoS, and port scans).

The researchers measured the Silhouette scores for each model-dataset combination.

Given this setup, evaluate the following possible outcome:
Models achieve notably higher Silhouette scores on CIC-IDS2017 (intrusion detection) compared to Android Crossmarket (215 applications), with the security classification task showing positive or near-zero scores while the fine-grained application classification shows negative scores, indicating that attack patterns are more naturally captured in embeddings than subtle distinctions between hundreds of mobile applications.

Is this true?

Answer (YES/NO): YES